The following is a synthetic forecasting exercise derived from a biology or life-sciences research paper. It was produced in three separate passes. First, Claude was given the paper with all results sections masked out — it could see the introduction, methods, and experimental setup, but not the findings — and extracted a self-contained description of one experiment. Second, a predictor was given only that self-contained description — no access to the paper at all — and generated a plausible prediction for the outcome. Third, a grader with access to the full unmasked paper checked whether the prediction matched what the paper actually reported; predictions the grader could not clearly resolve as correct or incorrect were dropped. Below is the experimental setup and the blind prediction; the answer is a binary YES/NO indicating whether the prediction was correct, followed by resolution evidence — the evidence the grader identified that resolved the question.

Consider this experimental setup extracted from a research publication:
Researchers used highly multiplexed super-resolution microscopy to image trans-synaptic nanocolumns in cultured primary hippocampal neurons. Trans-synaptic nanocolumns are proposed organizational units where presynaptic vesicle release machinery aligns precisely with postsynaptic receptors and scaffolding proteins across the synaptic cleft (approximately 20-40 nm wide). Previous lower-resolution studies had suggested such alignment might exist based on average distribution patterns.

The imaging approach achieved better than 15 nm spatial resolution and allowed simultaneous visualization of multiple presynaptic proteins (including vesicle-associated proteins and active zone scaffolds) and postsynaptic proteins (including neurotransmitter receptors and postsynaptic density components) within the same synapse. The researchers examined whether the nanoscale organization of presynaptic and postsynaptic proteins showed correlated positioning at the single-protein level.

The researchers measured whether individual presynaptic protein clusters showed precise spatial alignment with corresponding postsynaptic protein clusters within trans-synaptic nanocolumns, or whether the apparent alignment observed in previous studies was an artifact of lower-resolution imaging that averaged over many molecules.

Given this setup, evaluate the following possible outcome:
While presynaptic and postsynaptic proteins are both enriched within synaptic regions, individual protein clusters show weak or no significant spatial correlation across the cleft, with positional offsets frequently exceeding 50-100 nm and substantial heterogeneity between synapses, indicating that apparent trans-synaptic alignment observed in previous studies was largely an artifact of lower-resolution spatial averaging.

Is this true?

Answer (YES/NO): NO